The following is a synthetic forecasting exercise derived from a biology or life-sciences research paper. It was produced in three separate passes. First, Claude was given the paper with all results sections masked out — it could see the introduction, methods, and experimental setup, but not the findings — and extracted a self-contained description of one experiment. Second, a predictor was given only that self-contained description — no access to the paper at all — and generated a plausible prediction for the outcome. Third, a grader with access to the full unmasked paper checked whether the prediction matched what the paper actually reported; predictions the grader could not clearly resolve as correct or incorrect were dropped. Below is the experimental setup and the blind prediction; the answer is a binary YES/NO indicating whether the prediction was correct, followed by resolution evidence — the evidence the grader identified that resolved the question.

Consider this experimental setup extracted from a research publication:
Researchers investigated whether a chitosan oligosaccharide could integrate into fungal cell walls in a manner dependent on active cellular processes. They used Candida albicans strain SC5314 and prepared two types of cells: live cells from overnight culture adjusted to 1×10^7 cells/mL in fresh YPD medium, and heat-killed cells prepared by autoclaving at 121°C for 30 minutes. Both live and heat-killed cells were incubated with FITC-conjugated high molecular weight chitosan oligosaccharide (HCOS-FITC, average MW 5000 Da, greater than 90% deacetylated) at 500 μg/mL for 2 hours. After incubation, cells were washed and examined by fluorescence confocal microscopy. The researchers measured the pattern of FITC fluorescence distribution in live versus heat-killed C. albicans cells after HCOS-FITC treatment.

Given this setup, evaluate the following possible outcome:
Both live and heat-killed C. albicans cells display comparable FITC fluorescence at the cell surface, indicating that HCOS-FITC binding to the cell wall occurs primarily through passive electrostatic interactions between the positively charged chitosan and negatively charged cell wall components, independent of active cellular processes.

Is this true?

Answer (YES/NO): NO